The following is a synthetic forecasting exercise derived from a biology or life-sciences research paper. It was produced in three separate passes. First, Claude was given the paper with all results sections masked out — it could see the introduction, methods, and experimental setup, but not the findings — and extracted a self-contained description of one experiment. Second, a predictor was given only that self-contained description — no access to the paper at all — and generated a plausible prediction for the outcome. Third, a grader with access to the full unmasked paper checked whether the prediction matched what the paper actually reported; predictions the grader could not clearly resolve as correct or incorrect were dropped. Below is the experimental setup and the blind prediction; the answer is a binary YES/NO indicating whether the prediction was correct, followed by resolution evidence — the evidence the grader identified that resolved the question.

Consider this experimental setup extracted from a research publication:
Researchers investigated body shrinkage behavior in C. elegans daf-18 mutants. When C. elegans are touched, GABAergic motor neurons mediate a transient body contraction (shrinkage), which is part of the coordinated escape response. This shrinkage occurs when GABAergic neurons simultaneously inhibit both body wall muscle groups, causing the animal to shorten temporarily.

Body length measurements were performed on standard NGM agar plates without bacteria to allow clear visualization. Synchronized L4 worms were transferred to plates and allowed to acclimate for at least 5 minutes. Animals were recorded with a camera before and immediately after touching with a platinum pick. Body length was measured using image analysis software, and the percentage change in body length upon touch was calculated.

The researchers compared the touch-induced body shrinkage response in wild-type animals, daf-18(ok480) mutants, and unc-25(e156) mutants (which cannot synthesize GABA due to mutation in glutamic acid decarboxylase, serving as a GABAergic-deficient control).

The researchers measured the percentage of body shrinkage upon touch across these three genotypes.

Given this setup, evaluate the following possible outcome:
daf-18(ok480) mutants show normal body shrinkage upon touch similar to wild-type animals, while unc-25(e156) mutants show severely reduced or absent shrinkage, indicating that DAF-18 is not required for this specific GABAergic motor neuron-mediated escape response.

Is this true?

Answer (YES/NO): NO